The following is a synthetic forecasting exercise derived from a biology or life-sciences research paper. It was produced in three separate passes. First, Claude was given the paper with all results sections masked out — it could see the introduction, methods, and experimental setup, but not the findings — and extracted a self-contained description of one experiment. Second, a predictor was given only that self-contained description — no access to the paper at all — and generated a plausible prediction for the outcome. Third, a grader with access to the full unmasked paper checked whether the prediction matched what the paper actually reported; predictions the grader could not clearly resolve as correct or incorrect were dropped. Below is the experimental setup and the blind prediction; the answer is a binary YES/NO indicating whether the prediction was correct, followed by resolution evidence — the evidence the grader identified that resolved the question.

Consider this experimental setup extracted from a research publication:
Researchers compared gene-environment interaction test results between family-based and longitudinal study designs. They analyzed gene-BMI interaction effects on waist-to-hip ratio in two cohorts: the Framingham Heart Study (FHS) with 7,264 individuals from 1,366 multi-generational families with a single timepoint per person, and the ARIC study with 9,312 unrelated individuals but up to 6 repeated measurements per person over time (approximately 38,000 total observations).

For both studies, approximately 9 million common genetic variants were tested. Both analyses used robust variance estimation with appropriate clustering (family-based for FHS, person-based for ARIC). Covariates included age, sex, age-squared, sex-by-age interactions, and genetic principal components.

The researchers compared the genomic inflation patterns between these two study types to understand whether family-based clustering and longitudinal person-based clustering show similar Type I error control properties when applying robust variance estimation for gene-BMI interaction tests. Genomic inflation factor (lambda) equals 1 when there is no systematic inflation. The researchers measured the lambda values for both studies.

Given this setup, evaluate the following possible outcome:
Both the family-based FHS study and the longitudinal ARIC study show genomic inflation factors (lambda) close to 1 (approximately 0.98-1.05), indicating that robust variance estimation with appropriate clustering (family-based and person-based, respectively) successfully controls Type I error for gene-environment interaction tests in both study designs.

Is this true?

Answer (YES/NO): NO